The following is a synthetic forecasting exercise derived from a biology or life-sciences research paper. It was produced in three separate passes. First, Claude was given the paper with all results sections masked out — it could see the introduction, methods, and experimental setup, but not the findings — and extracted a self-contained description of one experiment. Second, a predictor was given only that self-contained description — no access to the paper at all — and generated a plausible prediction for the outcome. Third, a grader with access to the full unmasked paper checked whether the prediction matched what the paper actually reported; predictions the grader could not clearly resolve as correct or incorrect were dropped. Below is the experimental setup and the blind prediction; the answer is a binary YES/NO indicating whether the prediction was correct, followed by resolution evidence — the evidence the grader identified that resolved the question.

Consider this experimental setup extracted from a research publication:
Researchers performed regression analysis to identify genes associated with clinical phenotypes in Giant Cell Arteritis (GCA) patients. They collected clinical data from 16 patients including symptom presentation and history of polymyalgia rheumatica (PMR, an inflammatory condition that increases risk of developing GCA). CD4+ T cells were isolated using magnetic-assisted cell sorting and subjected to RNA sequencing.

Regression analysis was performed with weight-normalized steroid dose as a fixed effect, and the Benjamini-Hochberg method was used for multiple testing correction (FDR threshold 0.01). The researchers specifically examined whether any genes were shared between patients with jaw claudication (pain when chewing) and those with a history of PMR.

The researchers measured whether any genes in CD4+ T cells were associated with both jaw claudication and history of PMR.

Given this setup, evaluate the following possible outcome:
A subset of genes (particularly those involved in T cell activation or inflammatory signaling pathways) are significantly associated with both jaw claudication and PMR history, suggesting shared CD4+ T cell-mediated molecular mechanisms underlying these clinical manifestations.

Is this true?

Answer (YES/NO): NO